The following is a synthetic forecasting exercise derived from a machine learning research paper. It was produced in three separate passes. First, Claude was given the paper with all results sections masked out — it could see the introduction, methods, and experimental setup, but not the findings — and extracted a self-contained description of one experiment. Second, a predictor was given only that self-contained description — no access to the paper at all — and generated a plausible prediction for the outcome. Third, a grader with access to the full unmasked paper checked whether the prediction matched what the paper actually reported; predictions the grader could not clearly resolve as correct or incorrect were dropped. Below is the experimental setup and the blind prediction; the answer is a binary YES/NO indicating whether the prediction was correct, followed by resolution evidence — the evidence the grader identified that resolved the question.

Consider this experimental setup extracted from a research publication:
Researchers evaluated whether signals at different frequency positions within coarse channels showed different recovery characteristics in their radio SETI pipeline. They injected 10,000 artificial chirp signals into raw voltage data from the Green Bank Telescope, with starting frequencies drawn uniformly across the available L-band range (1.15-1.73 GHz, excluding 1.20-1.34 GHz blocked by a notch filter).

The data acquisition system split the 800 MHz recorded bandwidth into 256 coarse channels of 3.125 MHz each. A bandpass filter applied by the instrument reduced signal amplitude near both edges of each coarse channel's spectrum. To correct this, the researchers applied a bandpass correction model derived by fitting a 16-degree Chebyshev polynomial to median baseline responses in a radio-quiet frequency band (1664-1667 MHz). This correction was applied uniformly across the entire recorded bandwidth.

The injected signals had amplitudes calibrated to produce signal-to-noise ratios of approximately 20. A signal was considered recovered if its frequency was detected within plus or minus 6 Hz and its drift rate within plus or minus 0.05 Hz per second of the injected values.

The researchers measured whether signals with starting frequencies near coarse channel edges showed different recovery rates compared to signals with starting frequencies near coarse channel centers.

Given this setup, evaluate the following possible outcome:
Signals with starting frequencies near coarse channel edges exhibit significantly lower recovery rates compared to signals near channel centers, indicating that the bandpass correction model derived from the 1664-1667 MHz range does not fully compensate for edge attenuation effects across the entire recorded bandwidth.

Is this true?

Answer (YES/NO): YES